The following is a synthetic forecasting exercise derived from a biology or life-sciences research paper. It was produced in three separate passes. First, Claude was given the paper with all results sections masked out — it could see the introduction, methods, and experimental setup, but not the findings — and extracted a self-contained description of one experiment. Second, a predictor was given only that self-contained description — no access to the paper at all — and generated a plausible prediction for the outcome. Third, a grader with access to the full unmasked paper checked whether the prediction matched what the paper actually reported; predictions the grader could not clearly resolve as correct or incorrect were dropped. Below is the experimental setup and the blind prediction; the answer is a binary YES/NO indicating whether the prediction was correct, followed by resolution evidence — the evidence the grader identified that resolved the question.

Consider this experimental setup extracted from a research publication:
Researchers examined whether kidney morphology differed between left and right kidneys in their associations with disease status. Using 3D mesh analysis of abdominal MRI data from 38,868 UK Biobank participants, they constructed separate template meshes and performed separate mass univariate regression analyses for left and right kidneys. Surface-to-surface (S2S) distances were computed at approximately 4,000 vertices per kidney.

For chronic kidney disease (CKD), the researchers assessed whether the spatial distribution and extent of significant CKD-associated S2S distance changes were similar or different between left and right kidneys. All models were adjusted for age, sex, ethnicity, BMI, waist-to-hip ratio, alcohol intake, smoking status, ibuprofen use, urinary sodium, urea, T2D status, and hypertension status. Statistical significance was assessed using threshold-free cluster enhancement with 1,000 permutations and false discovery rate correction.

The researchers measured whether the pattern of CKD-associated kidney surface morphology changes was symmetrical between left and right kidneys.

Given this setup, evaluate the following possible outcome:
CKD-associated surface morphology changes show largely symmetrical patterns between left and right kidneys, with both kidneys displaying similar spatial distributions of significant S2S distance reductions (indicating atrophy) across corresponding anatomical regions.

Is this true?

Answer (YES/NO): YES